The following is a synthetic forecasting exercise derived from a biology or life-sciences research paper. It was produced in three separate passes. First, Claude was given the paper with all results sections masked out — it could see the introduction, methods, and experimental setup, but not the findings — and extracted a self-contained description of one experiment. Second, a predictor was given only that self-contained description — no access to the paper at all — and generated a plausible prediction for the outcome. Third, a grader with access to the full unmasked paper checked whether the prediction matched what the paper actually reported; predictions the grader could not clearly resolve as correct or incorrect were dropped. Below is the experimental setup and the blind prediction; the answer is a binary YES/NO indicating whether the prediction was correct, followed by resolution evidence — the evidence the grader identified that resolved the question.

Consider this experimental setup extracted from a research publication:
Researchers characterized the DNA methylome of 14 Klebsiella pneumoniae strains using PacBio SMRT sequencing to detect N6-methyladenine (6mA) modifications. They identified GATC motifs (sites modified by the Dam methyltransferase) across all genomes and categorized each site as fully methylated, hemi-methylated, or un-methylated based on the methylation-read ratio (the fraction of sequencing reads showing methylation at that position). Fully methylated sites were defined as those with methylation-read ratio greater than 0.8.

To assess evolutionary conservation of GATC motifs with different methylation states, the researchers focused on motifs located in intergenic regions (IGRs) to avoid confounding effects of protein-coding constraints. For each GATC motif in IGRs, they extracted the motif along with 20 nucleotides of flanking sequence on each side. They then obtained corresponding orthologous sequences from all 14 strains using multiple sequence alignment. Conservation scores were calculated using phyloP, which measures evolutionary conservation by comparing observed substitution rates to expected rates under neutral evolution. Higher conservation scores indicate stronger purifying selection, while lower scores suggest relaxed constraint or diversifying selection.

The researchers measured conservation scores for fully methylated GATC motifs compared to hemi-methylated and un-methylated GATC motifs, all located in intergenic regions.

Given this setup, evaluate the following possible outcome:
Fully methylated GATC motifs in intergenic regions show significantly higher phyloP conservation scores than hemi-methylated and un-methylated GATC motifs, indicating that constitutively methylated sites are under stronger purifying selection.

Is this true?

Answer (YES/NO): NO